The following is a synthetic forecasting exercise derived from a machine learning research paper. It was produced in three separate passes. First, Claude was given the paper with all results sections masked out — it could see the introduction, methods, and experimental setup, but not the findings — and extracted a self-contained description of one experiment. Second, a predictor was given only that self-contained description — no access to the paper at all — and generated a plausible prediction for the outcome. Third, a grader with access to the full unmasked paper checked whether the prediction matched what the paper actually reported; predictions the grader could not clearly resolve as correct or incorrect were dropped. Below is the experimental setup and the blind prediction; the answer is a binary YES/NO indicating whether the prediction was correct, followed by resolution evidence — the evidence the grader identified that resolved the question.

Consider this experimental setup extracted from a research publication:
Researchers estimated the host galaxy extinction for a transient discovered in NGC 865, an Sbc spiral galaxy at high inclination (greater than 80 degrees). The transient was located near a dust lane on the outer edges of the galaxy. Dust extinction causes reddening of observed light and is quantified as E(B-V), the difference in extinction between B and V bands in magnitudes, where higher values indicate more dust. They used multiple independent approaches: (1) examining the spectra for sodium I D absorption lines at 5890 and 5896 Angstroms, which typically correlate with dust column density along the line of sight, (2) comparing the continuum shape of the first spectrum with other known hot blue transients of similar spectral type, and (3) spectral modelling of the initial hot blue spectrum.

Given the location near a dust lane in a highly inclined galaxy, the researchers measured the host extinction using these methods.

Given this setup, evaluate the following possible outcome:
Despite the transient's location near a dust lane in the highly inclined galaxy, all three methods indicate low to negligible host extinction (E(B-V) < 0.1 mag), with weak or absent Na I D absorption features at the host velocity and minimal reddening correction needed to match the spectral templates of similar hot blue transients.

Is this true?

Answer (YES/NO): NO